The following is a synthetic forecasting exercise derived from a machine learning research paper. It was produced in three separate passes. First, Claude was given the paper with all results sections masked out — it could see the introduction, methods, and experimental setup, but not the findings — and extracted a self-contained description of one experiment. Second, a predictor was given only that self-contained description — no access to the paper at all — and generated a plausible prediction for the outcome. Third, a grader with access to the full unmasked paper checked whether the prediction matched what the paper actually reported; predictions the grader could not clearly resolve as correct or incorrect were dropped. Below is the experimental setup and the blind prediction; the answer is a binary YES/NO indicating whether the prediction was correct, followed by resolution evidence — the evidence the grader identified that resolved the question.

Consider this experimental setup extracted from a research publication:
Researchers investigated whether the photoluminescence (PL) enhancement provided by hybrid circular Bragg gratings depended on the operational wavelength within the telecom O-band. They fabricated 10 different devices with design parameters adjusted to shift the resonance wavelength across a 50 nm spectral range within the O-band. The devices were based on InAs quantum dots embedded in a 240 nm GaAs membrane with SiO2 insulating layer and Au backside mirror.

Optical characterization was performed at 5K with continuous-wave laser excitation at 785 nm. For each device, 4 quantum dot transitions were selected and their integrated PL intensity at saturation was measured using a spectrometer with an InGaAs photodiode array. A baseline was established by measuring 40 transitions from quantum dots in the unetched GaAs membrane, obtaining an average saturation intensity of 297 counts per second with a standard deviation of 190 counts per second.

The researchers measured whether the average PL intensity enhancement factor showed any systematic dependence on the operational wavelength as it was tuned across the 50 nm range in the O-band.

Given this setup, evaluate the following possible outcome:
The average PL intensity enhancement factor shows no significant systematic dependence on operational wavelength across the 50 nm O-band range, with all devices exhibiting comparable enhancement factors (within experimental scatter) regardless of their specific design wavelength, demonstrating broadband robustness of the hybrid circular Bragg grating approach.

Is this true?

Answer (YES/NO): YES